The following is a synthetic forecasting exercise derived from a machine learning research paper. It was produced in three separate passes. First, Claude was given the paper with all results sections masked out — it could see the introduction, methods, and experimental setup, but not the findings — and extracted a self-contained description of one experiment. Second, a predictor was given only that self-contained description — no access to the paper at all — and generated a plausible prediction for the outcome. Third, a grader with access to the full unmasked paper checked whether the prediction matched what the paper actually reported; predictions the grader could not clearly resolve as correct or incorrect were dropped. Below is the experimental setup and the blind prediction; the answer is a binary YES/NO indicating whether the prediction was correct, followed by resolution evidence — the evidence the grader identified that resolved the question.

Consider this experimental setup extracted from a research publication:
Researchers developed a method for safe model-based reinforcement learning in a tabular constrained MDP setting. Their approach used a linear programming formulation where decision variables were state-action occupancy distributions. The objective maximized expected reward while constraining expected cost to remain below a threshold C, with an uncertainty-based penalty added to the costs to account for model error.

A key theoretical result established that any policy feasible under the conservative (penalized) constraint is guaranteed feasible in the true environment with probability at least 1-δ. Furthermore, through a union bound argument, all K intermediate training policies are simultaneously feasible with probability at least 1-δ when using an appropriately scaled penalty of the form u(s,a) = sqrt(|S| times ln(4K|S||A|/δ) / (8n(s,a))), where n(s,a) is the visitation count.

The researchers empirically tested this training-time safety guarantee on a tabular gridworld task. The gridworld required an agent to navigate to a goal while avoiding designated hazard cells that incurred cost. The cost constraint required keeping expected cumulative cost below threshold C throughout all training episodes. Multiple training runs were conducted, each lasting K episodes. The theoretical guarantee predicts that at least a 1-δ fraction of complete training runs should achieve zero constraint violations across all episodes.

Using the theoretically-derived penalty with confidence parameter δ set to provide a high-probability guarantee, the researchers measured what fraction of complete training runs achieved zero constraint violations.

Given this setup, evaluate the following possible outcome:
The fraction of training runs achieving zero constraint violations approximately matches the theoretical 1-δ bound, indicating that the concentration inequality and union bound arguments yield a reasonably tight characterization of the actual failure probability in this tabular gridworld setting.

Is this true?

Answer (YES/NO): NO